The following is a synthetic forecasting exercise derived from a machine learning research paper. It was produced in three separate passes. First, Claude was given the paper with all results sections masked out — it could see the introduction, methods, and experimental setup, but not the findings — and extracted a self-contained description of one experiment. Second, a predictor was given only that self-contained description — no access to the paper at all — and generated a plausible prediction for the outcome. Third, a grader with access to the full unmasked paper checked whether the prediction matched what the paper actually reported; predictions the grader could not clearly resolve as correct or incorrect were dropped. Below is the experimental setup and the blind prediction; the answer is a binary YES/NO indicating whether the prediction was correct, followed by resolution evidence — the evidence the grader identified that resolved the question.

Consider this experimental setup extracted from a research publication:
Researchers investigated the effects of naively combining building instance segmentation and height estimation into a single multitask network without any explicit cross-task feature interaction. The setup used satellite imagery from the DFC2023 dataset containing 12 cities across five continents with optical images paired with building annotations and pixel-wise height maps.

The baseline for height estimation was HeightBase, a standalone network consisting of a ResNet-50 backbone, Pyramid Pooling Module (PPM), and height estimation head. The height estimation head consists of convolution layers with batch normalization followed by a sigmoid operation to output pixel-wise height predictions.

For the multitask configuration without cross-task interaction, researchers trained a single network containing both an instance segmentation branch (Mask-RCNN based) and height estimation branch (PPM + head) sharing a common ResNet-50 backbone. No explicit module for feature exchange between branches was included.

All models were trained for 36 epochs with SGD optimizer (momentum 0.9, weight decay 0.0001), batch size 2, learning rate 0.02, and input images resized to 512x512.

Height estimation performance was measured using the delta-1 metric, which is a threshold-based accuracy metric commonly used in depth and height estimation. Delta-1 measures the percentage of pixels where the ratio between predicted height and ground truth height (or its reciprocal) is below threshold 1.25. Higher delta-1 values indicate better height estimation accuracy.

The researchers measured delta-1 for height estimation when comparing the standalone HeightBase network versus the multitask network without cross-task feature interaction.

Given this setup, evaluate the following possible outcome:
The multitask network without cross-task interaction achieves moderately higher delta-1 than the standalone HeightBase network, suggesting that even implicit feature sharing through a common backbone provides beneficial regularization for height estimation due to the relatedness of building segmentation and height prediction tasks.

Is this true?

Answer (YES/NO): NO